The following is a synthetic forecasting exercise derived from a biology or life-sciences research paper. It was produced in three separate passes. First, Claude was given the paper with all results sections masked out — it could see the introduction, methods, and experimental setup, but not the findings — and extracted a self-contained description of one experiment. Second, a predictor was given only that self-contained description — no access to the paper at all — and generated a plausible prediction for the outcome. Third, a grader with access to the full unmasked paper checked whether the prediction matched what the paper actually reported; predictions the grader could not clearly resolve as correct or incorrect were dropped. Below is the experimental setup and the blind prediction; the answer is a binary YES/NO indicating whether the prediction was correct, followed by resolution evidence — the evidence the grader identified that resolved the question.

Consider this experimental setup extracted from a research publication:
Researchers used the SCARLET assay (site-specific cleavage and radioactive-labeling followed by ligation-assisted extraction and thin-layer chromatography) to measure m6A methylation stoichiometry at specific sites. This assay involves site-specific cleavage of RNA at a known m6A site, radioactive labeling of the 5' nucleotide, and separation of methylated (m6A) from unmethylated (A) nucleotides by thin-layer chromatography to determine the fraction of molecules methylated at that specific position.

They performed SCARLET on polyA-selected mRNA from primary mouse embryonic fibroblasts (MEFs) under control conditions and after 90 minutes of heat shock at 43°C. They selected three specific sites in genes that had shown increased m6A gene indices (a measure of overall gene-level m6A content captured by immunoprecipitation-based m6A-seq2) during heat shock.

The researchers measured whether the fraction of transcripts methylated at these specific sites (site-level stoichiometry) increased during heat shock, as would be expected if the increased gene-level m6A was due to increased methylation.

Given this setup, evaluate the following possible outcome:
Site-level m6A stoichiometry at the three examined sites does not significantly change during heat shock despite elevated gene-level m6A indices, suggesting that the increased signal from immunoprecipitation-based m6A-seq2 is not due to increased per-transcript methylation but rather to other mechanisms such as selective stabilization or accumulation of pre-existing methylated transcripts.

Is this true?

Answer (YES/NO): NO